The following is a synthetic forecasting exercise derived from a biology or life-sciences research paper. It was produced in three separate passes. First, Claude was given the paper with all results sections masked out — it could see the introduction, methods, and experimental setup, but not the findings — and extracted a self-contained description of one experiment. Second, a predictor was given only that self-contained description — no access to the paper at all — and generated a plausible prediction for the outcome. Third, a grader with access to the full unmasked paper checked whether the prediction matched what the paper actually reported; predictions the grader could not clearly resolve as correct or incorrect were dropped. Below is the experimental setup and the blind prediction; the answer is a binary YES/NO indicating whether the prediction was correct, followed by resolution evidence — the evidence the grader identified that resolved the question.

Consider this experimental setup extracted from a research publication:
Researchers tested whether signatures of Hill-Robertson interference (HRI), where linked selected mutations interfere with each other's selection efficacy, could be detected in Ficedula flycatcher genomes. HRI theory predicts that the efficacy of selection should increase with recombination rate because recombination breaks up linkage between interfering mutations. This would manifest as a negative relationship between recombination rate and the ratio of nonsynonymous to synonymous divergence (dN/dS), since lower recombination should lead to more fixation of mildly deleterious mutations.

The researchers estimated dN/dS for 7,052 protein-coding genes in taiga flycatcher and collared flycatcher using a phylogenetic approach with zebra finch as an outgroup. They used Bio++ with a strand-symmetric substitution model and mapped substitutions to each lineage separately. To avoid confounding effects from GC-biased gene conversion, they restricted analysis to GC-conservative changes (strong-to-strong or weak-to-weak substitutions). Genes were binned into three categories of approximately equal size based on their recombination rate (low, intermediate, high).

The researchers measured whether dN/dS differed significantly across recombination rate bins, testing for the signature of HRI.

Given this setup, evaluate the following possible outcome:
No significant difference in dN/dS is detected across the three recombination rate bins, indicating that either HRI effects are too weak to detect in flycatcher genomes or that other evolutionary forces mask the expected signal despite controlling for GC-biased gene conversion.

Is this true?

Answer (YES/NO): YES